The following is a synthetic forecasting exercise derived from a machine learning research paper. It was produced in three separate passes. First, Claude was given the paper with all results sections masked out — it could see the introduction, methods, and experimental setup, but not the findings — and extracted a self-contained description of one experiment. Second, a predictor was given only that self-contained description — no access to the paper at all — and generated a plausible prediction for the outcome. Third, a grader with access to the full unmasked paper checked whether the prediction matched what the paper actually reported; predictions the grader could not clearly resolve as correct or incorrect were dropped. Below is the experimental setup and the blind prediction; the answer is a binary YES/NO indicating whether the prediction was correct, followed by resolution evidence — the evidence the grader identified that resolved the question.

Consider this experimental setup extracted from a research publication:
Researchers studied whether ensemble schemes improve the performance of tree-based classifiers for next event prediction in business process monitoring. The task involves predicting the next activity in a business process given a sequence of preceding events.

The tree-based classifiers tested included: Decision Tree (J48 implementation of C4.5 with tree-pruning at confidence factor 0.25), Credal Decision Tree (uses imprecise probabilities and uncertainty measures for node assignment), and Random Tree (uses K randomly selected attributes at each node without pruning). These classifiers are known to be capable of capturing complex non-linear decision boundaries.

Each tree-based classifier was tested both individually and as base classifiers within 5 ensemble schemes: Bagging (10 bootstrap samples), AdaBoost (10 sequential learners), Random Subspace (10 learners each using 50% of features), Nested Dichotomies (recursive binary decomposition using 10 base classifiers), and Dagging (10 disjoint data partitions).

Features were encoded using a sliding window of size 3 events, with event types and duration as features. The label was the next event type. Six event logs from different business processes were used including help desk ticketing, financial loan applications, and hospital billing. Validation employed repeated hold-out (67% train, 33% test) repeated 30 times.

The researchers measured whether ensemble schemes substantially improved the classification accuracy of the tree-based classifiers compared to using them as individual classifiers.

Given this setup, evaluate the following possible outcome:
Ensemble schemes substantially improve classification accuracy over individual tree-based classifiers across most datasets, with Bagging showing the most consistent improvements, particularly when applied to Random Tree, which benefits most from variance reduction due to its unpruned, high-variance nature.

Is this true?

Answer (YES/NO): NO